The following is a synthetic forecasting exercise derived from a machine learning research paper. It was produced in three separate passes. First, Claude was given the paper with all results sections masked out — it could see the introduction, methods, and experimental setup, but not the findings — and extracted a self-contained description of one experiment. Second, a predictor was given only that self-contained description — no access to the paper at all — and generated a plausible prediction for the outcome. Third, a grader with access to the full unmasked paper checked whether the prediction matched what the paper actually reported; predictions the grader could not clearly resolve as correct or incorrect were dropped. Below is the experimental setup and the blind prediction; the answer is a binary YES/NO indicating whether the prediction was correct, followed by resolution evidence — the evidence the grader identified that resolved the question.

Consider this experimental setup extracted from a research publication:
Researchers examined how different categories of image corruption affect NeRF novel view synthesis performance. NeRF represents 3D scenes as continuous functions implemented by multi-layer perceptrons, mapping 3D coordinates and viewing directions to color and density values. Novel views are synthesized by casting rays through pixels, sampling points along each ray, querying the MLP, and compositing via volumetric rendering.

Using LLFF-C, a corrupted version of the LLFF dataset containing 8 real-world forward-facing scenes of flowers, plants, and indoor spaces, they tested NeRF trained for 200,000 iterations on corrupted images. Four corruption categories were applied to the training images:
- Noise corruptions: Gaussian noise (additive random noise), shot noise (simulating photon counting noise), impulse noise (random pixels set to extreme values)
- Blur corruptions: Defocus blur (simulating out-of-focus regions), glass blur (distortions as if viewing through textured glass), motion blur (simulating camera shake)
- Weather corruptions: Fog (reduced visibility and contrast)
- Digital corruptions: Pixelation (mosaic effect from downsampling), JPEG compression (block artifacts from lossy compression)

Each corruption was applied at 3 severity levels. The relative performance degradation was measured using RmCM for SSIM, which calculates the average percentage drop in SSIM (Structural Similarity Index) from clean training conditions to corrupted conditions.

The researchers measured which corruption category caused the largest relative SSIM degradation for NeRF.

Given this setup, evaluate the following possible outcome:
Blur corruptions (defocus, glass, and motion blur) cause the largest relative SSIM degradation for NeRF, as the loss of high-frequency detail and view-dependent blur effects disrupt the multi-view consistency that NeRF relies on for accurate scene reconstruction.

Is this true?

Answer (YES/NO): NO